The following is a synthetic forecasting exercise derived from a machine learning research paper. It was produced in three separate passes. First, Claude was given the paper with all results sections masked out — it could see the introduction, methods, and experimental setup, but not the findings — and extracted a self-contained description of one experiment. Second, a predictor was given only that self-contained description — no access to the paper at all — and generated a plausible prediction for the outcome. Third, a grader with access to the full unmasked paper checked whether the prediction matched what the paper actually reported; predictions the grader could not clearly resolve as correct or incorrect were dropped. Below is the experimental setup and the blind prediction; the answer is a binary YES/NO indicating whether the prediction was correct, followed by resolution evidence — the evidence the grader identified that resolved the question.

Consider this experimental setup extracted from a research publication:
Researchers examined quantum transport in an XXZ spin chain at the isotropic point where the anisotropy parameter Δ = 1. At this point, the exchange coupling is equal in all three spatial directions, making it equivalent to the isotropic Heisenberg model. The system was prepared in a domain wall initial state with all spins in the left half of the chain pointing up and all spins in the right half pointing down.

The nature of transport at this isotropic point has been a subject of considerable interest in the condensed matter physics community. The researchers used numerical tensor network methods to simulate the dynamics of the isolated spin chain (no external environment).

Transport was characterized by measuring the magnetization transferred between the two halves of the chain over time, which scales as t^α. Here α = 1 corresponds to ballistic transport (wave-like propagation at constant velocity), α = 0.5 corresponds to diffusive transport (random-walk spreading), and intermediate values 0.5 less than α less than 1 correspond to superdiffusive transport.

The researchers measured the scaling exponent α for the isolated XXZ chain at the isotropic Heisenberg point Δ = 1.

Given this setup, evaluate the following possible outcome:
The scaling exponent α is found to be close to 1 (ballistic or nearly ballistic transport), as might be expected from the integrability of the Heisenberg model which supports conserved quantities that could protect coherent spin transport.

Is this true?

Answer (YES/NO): NO